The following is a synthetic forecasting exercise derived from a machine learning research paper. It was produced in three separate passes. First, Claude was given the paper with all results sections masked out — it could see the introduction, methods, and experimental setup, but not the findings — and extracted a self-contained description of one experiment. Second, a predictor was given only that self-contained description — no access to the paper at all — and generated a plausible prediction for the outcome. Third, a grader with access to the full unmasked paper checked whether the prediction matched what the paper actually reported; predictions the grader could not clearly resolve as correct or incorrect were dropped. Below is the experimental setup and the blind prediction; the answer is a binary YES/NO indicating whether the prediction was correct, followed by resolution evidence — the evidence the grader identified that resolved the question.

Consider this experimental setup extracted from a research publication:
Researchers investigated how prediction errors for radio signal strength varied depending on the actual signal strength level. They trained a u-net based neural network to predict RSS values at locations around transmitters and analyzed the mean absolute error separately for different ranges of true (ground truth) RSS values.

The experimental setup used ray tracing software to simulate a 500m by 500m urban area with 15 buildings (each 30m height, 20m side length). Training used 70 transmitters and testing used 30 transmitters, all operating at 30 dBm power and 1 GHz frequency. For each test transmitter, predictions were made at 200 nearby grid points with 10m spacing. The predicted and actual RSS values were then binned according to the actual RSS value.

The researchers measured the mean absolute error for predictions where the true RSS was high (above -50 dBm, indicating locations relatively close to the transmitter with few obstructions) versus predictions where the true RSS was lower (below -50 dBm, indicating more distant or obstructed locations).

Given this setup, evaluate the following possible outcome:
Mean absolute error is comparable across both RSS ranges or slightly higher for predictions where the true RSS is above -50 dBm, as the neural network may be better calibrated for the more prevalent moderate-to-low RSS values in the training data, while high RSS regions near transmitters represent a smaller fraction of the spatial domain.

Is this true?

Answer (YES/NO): NO